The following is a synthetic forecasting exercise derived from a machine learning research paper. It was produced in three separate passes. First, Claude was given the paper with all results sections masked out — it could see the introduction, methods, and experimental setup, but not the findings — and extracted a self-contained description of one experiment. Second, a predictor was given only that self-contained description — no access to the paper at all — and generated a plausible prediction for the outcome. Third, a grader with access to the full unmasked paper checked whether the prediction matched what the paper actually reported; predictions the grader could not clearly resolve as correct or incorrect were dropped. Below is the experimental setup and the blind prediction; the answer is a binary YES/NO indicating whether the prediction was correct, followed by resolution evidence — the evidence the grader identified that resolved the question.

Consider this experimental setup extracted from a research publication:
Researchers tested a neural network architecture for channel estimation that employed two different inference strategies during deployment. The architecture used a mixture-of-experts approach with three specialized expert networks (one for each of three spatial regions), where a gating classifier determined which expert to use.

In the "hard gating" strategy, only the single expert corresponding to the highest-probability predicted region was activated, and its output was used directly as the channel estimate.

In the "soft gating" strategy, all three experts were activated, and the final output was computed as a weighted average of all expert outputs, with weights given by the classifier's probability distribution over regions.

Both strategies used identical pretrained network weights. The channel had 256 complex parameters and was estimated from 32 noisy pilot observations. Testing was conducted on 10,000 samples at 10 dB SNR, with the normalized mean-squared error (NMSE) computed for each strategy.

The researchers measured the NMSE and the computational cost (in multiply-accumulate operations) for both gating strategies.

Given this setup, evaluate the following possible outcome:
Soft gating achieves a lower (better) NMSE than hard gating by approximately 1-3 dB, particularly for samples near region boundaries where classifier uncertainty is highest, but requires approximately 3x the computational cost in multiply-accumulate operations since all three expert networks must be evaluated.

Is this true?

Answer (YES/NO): NO